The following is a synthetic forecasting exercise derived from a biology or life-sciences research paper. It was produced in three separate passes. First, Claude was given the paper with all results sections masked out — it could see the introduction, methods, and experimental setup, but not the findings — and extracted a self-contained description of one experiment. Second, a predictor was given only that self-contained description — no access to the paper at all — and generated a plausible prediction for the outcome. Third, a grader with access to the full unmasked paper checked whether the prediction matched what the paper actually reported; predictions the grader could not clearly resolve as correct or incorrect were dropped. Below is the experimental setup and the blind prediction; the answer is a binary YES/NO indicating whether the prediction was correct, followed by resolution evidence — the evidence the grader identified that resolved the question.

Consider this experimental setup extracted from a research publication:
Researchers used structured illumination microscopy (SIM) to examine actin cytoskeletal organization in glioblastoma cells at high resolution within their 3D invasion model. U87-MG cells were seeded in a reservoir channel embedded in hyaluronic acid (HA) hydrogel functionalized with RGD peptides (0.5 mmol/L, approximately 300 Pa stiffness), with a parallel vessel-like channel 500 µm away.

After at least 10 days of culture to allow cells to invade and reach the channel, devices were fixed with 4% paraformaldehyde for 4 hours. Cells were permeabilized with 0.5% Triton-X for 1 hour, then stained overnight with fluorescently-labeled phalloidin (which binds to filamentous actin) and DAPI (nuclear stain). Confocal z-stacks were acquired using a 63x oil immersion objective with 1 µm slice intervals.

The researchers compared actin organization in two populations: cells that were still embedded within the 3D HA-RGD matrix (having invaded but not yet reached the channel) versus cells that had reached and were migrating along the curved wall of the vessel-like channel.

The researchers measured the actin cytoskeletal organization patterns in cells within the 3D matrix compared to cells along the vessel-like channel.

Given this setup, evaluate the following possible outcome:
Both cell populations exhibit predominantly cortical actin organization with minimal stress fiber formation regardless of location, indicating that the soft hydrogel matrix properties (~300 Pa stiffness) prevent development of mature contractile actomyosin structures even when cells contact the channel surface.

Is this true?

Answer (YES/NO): NO